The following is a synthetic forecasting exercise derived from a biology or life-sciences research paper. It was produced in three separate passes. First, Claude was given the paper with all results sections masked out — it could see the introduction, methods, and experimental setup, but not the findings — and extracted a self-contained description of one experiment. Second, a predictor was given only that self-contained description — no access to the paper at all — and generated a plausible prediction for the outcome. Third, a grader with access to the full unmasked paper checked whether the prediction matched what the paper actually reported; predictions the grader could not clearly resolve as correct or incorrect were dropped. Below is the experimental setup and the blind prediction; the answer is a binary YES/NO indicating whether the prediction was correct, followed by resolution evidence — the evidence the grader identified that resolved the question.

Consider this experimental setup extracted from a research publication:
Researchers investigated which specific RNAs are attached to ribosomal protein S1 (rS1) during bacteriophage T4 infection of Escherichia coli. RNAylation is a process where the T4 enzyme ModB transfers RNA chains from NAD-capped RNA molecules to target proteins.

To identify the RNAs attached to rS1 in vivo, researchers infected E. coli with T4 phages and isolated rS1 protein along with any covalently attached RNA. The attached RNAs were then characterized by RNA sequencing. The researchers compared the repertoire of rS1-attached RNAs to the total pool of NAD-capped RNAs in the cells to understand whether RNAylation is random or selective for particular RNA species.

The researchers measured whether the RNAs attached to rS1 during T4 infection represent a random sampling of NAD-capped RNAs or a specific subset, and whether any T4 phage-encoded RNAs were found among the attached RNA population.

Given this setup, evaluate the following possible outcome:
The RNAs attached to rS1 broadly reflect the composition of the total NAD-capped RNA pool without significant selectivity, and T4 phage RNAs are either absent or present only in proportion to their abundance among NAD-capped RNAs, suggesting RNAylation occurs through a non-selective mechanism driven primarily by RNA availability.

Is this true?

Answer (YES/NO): NO